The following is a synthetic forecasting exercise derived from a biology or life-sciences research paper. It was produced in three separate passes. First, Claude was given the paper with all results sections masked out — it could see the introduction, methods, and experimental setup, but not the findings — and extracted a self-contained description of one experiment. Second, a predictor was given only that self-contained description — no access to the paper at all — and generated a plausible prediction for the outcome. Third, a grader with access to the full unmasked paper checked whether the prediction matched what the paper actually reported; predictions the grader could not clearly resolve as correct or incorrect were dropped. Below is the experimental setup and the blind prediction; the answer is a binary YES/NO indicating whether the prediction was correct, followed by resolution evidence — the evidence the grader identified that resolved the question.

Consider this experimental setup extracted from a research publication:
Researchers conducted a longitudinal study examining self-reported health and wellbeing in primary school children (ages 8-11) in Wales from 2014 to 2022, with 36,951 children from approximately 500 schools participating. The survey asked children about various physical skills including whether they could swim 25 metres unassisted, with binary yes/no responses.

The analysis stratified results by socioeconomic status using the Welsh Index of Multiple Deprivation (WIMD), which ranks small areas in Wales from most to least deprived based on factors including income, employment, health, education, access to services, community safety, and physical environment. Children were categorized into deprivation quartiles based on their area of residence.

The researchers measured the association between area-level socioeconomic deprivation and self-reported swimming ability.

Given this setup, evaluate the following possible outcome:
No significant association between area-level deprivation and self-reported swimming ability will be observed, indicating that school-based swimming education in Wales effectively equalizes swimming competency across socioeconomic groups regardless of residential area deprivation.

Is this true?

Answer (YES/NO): NO